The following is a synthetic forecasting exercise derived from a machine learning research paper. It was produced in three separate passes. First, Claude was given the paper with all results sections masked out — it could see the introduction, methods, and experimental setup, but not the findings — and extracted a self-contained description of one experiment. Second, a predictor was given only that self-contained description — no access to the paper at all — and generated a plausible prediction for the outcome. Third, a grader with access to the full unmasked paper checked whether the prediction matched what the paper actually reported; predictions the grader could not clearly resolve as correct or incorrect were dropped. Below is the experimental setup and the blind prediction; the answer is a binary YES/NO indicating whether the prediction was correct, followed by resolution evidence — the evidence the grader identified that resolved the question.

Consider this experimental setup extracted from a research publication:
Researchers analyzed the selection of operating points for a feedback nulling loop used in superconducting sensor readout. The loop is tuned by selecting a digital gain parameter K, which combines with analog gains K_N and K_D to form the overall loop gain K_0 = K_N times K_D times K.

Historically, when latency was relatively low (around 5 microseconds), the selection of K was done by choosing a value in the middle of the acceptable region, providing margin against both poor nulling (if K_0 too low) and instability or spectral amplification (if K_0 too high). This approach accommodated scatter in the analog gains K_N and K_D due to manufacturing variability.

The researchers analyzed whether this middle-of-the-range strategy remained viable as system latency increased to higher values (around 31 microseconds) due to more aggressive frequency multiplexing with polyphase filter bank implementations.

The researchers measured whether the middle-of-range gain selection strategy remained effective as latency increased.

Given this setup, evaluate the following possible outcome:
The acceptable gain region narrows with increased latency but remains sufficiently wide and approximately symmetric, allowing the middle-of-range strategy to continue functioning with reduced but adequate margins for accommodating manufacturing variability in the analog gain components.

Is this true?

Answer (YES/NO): NO